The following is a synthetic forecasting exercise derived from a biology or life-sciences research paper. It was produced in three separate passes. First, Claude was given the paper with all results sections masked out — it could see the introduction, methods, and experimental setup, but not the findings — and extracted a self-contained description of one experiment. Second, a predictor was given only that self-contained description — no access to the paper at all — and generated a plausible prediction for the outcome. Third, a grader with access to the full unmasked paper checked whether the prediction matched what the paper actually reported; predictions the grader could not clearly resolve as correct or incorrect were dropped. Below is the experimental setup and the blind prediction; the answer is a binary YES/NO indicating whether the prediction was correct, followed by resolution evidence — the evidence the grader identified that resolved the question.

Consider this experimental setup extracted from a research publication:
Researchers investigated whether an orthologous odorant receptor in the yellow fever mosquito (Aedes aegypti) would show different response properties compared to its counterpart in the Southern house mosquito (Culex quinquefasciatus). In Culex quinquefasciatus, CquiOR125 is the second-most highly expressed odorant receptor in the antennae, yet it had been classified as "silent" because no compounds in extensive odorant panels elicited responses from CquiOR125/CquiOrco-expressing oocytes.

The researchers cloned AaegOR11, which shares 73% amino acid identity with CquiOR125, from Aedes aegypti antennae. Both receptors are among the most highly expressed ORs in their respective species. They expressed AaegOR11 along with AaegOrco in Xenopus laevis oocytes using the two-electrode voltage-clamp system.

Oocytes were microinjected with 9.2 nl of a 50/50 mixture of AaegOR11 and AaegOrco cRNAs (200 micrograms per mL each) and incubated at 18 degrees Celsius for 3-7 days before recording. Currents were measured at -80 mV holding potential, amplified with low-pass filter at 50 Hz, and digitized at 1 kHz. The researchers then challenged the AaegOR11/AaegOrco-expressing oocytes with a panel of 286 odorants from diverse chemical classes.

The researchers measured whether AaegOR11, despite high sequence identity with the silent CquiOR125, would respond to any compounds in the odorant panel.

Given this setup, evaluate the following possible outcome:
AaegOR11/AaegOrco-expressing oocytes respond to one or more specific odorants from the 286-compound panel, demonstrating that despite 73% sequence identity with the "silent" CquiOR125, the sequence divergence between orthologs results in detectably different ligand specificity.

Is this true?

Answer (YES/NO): YES